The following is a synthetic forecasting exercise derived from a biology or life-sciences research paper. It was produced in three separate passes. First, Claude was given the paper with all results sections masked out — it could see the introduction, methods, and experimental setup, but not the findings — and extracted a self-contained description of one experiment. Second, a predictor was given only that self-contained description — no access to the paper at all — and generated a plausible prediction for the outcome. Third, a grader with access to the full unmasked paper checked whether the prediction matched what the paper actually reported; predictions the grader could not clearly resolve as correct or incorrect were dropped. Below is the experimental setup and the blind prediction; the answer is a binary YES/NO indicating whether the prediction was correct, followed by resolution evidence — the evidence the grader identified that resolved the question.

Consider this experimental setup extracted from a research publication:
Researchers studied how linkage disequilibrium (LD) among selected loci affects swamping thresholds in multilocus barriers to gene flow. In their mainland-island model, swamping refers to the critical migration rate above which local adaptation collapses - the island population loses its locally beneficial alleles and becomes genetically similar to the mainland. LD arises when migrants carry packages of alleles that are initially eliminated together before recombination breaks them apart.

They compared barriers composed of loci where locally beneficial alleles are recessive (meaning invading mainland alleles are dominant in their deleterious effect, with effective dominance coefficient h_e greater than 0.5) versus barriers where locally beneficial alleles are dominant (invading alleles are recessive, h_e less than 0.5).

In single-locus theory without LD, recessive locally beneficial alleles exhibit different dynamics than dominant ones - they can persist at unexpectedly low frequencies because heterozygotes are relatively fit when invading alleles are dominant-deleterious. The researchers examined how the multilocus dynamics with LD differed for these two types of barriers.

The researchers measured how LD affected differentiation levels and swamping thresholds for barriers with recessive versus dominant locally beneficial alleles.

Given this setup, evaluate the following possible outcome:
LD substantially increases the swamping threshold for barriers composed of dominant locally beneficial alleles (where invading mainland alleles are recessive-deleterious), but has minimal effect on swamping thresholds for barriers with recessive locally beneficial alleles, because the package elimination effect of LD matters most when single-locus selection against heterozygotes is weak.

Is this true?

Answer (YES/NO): NO